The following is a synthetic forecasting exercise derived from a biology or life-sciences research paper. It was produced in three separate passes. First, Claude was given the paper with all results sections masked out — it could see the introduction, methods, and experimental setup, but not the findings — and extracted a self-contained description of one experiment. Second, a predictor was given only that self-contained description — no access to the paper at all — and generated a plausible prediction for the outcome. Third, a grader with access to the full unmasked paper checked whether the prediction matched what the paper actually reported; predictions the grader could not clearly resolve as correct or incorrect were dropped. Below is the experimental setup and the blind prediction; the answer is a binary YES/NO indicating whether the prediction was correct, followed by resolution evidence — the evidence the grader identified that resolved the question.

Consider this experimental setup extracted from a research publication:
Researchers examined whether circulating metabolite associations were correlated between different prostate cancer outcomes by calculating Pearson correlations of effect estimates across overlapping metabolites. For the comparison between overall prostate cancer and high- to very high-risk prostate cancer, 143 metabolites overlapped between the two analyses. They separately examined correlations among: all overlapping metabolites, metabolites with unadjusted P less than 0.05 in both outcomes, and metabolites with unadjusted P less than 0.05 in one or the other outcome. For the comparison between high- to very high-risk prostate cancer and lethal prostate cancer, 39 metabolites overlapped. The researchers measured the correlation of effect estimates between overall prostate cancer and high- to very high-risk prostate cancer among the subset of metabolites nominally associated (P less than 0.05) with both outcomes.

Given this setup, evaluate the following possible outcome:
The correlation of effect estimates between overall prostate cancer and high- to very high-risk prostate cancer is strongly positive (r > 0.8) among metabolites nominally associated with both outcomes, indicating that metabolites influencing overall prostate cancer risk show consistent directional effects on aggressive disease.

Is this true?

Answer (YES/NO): YES